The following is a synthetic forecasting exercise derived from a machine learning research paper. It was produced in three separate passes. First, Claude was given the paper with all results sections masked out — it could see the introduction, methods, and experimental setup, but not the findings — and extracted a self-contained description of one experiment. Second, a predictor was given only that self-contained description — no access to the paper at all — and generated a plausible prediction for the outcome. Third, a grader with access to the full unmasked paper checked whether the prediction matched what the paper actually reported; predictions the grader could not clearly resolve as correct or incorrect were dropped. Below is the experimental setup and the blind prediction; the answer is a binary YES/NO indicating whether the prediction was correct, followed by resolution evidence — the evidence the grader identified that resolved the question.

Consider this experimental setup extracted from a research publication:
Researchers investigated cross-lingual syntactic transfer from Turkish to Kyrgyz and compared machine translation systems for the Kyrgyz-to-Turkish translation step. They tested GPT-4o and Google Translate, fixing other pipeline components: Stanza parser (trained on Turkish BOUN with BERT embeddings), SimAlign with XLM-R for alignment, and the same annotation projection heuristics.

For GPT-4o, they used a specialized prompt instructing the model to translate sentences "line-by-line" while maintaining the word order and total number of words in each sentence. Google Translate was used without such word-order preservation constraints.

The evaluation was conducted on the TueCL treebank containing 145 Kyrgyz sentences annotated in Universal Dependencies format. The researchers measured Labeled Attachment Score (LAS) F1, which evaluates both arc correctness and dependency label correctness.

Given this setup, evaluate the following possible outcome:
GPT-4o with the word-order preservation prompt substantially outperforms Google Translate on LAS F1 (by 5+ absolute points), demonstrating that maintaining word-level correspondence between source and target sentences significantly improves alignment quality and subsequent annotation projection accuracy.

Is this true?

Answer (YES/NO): YES